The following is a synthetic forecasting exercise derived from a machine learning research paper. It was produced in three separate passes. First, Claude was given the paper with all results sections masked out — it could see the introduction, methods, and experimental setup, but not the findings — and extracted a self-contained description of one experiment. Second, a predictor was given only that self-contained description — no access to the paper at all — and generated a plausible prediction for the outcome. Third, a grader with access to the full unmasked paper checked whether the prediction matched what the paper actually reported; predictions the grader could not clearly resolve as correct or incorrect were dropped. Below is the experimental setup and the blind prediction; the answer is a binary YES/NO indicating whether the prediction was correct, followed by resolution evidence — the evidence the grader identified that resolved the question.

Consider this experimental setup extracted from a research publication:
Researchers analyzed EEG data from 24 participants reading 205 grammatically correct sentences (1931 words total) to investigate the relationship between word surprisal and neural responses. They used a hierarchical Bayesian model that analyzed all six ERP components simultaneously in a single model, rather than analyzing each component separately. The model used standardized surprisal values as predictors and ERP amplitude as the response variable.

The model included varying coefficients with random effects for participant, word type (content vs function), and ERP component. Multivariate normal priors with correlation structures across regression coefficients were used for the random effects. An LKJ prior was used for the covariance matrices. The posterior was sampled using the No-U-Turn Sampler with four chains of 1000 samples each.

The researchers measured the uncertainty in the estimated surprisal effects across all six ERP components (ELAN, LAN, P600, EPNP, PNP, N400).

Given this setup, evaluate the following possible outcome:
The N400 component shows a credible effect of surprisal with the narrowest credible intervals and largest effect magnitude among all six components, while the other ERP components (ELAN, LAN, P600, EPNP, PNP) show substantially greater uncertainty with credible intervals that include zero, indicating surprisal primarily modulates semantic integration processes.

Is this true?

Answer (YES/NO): NO